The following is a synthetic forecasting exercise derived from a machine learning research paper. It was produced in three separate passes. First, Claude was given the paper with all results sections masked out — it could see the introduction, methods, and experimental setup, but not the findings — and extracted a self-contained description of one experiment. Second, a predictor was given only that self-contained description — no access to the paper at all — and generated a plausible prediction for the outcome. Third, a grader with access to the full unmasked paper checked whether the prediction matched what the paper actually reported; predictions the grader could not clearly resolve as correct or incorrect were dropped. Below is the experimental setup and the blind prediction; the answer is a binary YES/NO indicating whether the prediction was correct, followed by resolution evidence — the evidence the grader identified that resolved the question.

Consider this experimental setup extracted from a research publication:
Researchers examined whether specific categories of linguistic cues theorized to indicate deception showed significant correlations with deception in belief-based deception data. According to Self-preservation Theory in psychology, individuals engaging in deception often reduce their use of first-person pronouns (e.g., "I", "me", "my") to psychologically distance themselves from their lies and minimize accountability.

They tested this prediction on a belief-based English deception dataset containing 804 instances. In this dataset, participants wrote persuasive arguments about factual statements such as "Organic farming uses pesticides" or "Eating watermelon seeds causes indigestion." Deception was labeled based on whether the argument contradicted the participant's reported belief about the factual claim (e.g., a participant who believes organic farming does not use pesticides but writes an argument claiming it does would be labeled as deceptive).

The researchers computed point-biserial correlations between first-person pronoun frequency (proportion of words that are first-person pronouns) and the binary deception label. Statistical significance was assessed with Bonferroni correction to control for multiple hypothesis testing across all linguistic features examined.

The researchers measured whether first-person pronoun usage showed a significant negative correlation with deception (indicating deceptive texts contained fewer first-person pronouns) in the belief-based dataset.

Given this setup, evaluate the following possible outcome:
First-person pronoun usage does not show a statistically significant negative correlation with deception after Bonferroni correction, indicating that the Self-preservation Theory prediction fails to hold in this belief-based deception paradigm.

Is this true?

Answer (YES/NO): YES